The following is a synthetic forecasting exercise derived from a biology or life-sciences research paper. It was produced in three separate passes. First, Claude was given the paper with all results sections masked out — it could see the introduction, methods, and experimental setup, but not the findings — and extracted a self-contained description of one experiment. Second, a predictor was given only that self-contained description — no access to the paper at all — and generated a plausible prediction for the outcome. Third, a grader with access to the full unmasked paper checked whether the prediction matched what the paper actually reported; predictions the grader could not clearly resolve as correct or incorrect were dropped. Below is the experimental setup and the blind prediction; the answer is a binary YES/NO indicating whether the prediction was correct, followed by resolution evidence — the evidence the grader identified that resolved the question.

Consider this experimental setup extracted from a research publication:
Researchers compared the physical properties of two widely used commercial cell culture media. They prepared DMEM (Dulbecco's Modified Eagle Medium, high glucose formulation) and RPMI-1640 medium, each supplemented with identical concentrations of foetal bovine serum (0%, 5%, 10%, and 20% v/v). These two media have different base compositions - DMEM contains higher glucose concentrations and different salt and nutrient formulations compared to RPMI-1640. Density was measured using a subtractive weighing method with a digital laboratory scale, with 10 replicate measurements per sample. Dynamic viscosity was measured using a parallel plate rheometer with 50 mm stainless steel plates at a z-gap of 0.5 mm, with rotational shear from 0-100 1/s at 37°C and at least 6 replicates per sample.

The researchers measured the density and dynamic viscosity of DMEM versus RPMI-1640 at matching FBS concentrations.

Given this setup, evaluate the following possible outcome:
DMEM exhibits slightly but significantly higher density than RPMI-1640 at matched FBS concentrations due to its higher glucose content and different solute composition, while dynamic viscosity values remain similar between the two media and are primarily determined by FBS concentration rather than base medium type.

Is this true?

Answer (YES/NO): YES